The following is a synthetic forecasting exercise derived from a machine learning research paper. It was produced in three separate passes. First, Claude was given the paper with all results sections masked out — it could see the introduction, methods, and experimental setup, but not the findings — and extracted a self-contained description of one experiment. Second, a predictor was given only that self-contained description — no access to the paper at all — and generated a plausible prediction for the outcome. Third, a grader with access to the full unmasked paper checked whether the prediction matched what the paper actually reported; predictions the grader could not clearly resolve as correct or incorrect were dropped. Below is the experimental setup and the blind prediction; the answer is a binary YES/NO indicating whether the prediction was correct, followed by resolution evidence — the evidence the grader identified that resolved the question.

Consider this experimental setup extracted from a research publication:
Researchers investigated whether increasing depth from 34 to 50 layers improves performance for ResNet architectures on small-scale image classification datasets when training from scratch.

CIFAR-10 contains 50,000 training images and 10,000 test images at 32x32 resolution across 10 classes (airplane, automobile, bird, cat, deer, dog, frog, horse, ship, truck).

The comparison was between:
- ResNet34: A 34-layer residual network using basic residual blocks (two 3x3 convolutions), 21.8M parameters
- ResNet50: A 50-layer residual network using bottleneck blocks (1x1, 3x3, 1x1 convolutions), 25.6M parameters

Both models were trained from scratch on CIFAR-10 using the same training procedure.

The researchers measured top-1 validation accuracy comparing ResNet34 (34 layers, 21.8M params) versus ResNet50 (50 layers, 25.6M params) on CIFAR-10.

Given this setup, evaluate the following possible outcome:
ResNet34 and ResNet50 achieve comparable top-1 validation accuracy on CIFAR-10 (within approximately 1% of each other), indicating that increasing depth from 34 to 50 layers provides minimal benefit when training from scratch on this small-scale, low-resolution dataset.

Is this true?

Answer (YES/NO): YES